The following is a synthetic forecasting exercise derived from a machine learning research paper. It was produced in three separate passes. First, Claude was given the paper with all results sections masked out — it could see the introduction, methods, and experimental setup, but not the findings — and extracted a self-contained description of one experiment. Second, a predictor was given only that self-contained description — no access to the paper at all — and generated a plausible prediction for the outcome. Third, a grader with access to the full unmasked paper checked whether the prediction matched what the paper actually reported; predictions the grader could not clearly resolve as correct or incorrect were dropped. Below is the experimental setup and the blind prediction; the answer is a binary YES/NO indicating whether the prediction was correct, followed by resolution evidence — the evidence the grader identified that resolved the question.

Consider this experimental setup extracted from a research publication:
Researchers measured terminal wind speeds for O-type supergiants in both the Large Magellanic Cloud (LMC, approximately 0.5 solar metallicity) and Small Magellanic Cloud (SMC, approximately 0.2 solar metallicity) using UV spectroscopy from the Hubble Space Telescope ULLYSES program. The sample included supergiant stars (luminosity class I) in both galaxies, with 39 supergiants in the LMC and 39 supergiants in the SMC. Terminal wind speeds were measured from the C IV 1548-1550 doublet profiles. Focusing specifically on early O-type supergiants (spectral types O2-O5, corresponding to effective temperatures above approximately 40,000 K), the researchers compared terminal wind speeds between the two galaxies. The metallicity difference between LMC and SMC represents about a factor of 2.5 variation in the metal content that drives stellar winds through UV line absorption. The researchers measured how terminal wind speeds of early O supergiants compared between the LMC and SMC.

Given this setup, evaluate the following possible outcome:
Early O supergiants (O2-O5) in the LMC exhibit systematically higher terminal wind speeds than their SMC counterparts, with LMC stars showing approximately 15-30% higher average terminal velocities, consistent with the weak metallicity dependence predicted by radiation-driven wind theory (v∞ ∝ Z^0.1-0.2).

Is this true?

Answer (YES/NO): NO